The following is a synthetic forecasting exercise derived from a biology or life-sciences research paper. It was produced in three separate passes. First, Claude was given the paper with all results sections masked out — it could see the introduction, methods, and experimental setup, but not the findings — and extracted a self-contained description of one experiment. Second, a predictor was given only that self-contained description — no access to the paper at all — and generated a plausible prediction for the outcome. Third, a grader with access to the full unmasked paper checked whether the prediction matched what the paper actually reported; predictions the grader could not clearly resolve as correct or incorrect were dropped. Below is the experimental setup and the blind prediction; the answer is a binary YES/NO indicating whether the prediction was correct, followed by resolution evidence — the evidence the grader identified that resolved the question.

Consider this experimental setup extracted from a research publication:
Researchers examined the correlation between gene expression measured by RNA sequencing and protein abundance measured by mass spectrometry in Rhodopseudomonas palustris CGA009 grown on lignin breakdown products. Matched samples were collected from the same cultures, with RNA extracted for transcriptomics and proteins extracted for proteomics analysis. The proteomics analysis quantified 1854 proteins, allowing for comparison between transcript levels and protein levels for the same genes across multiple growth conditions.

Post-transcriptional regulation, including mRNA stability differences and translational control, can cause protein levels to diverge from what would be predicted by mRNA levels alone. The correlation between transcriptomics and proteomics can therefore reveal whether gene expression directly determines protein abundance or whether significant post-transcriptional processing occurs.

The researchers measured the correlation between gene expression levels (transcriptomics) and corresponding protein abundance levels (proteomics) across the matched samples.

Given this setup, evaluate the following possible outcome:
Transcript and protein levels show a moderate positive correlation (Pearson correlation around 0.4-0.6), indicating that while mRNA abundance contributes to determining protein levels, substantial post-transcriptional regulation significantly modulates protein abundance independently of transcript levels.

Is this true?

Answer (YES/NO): NO